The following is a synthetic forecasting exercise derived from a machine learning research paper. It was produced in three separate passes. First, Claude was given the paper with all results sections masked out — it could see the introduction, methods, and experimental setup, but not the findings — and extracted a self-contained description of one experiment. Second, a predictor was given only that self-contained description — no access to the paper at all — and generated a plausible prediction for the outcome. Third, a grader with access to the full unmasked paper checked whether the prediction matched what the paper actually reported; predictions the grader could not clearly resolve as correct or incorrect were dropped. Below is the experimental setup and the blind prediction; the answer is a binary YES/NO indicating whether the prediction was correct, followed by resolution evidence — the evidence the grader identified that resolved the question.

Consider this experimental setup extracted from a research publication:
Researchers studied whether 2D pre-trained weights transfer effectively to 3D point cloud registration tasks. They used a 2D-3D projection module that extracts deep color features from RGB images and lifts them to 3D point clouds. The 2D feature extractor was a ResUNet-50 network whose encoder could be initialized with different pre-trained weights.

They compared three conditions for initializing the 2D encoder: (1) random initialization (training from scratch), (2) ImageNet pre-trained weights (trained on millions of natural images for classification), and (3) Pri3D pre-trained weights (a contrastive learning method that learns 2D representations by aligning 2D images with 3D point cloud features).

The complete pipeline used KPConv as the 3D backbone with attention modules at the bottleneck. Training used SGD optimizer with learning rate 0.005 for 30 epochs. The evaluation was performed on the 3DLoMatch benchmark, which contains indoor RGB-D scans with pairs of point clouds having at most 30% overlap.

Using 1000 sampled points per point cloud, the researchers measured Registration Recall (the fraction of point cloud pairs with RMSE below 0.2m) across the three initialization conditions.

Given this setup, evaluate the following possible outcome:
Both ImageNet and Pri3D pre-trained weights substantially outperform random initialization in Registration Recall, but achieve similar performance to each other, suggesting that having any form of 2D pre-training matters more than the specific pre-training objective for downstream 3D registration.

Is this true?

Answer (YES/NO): NO